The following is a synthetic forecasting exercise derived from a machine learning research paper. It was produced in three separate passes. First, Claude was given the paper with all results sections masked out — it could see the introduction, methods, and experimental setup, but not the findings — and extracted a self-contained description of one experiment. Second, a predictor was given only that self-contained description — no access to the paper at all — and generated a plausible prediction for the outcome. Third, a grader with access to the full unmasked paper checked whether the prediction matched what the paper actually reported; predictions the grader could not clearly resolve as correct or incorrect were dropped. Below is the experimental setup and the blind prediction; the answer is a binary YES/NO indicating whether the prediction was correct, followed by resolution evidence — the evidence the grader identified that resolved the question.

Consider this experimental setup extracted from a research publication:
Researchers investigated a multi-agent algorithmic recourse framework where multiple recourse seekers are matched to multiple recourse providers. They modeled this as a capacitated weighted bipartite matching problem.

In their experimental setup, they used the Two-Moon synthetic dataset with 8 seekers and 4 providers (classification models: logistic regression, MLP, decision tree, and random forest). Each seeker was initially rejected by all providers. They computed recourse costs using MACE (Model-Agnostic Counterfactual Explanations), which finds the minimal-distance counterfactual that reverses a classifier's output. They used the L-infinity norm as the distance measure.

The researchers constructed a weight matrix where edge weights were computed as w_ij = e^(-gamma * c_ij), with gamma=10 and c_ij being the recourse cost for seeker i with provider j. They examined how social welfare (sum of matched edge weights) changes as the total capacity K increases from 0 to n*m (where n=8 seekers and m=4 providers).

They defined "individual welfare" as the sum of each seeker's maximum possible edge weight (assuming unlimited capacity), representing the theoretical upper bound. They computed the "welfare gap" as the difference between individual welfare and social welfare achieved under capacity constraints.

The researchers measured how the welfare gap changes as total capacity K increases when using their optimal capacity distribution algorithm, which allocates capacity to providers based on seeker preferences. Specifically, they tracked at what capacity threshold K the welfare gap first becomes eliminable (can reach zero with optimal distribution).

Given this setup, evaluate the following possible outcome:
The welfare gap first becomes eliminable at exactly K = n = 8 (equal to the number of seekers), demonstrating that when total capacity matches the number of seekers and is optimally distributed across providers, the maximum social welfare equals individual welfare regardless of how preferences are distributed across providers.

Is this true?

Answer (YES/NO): YES